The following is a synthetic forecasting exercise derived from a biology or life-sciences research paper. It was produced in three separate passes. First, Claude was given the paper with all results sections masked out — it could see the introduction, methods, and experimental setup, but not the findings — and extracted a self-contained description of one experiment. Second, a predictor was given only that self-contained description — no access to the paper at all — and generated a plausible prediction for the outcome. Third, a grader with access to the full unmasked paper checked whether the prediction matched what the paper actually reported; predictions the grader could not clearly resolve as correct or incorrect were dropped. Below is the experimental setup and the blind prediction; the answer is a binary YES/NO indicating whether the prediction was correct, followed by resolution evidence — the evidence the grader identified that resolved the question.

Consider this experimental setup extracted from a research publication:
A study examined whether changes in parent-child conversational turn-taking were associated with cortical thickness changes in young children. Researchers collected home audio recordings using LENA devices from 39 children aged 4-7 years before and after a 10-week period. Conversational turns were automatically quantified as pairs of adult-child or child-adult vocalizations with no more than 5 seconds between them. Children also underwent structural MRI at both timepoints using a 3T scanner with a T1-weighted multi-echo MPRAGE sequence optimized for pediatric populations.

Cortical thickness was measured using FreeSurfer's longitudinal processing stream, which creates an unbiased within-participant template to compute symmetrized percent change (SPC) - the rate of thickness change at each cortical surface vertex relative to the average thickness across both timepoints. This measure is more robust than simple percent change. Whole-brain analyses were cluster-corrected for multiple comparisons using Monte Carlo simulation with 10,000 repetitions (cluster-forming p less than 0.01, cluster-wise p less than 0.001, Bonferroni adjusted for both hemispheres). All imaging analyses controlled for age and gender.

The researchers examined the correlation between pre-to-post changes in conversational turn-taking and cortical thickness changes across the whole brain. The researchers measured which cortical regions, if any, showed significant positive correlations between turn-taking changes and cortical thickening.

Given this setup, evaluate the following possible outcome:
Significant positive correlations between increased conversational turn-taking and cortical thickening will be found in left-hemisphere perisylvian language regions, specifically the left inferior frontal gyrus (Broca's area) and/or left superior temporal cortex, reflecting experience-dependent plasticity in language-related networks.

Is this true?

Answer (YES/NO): YES